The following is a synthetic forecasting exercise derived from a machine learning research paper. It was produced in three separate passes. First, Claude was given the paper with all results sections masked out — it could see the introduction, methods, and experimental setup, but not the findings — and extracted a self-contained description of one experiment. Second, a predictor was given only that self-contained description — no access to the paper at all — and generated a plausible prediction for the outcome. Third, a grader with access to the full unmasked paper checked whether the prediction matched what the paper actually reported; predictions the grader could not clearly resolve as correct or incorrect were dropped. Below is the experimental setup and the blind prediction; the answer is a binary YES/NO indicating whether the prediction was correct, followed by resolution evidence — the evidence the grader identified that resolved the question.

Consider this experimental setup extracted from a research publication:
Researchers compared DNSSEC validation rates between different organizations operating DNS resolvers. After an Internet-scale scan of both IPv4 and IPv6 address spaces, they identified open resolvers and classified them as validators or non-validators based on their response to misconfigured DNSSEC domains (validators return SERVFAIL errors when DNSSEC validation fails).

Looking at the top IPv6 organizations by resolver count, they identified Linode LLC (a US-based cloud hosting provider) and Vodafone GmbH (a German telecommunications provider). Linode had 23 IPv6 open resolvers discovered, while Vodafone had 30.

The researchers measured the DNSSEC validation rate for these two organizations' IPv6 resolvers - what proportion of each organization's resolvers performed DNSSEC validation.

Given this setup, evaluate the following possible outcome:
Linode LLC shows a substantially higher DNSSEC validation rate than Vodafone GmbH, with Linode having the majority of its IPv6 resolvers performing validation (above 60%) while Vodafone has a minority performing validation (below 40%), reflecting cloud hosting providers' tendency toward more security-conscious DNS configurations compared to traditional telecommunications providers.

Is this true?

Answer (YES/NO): NO